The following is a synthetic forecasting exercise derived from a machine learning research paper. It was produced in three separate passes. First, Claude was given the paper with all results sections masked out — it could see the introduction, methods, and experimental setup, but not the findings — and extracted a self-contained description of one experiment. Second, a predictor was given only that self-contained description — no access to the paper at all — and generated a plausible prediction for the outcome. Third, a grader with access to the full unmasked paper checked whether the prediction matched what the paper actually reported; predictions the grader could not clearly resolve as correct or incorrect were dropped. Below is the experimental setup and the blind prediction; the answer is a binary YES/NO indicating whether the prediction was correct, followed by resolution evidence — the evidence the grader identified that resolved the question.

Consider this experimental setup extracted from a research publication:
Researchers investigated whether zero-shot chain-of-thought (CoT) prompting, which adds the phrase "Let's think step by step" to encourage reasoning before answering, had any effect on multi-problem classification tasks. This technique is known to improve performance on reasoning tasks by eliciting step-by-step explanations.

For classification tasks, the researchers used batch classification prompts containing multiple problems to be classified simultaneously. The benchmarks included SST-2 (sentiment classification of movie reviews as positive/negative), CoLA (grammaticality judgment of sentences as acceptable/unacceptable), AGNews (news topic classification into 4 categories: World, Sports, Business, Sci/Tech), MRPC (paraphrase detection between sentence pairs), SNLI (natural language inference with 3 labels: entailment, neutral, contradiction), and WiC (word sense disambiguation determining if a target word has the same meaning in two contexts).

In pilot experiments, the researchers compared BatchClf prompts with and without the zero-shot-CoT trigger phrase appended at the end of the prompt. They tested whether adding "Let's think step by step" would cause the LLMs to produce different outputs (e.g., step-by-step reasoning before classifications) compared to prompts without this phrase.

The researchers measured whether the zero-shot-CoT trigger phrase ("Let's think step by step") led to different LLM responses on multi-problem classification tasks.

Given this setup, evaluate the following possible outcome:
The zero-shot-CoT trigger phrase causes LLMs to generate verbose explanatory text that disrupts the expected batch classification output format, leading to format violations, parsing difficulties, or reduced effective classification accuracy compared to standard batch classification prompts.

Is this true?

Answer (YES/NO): NO